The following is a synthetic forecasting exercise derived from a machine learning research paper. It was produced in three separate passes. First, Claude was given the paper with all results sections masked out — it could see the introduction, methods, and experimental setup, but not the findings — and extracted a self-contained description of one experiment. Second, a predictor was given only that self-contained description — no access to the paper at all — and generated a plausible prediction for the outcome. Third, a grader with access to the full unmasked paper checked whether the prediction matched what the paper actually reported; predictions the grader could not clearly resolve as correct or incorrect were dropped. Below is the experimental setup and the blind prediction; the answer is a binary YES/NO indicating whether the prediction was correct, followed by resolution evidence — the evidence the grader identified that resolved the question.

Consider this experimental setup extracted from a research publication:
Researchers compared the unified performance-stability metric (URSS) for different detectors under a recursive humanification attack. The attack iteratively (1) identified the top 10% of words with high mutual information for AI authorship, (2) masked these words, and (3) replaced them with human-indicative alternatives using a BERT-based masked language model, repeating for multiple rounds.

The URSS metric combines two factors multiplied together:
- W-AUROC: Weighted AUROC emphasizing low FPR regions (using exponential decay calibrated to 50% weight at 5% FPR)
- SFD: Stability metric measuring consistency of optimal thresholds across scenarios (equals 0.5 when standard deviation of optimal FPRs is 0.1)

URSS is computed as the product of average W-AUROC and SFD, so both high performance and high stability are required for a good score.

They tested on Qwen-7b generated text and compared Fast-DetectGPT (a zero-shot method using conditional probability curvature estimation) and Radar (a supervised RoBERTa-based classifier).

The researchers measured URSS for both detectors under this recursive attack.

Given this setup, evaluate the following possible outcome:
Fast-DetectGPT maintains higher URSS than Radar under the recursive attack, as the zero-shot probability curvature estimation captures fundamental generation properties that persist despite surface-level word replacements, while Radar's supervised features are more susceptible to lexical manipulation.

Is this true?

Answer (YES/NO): YES